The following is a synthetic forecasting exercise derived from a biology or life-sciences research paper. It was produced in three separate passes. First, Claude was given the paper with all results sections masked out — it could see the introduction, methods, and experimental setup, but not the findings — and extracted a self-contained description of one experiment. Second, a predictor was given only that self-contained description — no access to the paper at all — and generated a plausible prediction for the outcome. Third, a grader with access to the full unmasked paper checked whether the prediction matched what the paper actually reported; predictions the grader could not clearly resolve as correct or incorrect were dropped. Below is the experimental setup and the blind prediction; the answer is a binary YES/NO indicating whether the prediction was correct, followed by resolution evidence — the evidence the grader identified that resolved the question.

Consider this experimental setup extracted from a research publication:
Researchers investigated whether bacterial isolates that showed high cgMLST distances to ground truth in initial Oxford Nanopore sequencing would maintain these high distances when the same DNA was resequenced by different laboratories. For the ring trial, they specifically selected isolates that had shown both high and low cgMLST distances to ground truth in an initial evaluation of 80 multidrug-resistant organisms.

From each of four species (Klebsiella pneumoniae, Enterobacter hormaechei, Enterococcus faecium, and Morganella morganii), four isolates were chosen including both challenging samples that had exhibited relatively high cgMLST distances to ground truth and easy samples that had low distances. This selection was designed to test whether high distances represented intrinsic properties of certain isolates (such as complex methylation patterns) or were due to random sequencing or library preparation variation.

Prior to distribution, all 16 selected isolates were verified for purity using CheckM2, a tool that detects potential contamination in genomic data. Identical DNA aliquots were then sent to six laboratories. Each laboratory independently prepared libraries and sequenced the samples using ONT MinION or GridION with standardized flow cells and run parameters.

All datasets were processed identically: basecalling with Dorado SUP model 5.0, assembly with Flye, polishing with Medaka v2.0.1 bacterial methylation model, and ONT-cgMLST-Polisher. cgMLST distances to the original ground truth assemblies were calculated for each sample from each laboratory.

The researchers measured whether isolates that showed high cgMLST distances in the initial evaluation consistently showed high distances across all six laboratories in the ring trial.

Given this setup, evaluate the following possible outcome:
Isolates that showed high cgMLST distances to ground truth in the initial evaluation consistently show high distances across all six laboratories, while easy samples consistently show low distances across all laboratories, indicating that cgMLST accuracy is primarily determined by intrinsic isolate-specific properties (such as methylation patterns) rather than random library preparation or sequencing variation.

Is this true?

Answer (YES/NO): YES